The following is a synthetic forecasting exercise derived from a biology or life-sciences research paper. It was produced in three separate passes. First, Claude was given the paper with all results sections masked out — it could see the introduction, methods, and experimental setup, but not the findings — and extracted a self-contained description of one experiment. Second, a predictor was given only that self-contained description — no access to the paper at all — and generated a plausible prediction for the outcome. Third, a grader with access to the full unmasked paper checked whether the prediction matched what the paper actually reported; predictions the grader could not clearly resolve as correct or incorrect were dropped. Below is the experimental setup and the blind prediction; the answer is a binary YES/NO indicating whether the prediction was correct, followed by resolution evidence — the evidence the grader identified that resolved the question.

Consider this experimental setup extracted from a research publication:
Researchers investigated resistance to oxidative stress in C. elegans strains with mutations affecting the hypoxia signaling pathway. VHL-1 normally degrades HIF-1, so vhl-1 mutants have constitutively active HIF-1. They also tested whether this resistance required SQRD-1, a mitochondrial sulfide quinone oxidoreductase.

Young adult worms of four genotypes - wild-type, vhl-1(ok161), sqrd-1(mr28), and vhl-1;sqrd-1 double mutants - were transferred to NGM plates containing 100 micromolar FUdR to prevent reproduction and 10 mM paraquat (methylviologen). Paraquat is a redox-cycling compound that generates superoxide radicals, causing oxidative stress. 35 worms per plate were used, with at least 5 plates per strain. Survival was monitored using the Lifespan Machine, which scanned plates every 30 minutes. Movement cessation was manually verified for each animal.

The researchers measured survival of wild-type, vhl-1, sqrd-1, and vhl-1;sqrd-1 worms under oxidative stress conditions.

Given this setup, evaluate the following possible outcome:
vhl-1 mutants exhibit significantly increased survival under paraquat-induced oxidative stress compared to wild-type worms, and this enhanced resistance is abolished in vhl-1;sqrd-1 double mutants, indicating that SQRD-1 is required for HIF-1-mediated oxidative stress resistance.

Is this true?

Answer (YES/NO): NO